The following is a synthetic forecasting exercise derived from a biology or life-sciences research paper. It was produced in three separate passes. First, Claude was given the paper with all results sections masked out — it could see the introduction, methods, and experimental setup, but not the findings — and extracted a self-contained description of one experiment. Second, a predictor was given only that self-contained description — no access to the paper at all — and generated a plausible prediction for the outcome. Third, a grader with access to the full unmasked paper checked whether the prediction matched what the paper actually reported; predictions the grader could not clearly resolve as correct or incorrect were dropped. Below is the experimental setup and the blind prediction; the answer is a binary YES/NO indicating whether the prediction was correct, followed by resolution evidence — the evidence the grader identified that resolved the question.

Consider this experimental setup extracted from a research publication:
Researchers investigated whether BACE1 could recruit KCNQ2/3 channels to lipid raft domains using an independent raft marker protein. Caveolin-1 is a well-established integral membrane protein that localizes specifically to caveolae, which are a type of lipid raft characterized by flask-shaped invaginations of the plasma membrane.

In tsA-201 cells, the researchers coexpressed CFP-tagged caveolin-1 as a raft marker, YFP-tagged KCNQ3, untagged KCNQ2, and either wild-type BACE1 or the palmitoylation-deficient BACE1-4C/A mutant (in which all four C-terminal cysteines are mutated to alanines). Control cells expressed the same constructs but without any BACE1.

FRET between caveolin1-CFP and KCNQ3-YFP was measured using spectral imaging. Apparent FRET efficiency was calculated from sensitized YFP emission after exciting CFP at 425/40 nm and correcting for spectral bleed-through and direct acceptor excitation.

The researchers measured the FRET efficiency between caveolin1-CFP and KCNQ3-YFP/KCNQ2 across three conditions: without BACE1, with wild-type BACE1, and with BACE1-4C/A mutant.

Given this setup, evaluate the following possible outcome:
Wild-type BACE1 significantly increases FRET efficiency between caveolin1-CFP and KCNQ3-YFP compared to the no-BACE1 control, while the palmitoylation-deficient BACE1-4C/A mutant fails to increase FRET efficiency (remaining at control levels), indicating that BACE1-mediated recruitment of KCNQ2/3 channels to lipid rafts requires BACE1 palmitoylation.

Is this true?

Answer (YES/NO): YES